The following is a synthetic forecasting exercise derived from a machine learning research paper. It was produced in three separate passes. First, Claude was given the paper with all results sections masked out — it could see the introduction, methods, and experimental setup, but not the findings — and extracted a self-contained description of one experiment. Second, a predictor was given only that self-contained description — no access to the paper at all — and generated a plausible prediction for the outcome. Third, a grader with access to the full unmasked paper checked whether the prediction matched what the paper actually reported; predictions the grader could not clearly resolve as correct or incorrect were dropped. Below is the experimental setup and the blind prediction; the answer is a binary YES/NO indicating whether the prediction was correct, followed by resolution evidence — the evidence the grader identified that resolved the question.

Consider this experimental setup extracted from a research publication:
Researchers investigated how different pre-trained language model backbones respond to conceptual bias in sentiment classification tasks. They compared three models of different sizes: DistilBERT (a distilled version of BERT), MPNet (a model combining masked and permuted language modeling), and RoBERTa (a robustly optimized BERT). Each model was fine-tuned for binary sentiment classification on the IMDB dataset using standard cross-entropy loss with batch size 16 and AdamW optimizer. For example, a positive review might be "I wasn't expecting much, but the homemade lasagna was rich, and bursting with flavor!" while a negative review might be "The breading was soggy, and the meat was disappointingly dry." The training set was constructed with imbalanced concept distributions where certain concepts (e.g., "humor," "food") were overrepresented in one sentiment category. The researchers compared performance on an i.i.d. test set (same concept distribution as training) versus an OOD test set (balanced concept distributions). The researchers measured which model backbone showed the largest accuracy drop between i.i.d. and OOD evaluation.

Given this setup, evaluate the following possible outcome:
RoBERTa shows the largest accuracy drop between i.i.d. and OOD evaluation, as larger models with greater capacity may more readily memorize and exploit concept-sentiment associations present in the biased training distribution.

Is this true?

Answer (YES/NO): YES